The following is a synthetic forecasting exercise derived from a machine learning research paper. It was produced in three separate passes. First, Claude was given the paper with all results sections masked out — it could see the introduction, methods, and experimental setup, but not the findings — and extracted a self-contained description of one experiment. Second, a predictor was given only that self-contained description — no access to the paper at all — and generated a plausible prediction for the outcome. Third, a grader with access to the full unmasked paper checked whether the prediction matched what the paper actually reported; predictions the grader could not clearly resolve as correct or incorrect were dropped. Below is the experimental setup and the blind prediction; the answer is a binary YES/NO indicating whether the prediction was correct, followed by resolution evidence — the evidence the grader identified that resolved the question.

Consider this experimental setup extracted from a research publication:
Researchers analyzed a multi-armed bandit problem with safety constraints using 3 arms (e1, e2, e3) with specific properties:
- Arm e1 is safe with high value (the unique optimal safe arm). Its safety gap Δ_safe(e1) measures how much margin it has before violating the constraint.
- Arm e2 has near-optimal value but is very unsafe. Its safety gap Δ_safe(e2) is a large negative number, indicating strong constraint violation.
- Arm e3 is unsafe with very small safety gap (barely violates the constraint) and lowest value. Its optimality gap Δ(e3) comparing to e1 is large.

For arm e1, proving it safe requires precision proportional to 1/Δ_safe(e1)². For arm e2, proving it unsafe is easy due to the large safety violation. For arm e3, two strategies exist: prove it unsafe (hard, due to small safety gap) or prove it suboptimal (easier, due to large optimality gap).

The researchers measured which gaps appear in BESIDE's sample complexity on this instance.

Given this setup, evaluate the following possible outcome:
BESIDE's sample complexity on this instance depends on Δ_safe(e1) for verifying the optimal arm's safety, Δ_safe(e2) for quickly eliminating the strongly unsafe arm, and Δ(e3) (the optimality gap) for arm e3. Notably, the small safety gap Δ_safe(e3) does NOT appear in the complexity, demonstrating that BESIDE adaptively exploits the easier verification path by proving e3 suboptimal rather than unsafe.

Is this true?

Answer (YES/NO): YES